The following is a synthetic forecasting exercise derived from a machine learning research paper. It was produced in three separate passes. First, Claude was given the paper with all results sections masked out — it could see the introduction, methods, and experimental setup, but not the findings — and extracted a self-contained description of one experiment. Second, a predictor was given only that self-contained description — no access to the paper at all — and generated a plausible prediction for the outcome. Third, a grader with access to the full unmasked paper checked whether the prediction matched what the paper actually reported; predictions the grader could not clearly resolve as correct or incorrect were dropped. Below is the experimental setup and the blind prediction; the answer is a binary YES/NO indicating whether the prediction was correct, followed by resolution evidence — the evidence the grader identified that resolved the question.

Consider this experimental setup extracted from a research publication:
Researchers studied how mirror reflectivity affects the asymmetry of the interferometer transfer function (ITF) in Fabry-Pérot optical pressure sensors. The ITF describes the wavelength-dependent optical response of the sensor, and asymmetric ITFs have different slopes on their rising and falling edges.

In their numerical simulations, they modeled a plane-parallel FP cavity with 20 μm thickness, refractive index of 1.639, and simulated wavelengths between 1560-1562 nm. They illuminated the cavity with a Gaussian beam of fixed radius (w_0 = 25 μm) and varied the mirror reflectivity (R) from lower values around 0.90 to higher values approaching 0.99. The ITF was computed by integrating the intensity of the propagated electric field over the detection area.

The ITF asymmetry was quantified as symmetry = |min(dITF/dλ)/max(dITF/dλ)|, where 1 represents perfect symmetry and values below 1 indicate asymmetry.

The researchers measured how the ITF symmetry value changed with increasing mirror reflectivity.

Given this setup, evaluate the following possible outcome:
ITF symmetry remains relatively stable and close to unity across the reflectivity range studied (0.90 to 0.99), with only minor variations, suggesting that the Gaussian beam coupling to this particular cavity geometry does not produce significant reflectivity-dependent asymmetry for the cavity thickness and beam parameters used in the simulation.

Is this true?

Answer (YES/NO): NO